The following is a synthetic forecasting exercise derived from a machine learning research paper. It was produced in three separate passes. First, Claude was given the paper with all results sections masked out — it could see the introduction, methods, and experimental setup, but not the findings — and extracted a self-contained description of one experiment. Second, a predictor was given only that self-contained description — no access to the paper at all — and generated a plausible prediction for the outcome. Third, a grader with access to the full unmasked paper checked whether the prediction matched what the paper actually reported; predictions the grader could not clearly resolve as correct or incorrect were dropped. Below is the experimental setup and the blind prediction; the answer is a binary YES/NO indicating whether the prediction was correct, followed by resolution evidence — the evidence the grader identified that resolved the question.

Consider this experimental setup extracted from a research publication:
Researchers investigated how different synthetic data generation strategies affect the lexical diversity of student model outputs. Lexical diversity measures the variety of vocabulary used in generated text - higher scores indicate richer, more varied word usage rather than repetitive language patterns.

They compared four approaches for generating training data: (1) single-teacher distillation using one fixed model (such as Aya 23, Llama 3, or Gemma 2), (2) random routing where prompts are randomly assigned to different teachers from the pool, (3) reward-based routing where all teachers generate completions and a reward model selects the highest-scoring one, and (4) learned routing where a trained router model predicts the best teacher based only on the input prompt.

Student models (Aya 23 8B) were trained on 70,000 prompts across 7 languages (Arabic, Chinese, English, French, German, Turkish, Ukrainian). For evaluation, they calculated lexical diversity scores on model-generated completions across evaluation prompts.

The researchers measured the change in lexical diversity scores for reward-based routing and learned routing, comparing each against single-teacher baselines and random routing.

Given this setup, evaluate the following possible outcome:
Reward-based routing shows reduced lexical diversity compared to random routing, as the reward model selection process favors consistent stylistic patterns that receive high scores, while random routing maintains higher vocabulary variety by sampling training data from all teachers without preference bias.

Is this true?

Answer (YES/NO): NO